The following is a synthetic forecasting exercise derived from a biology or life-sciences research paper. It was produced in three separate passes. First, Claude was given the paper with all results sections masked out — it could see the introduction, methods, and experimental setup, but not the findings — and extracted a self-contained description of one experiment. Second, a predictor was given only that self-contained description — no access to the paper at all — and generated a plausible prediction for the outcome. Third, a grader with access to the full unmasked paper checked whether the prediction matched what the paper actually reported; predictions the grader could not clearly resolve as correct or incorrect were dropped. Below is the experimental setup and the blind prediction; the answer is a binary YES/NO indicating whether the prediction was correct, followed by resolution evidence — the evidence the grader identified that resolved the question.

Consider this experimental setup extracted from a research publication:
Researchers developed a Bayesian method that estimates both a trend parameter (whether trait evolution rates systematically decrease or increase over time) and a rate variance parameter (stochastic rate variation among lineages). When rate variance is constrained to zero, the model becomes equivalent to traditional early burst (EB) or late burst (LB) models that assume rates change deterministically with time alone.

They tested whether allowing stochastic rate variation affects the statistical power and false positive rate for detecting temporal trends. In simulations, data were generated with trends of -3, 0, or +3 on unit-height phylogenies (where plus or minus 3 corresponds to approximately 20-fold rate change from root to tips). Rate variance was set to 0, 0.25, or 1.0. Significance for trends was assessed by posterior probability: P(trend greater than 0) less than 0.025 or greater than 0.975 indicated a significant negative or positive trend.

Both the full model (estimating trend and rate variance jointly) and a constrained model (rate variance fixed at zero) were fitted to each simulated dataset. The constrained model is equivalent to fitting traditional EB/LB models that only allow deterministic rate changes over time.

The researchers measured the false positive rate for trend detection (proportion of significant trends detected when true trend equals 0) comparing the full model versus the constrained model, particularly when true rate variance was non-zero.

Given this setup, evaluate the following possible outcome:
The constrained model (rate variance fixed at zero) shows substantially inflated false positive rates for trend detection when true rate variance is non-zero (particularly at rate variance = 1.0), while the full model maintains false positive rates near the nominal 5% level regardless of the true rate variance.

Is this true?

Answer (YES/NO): YES